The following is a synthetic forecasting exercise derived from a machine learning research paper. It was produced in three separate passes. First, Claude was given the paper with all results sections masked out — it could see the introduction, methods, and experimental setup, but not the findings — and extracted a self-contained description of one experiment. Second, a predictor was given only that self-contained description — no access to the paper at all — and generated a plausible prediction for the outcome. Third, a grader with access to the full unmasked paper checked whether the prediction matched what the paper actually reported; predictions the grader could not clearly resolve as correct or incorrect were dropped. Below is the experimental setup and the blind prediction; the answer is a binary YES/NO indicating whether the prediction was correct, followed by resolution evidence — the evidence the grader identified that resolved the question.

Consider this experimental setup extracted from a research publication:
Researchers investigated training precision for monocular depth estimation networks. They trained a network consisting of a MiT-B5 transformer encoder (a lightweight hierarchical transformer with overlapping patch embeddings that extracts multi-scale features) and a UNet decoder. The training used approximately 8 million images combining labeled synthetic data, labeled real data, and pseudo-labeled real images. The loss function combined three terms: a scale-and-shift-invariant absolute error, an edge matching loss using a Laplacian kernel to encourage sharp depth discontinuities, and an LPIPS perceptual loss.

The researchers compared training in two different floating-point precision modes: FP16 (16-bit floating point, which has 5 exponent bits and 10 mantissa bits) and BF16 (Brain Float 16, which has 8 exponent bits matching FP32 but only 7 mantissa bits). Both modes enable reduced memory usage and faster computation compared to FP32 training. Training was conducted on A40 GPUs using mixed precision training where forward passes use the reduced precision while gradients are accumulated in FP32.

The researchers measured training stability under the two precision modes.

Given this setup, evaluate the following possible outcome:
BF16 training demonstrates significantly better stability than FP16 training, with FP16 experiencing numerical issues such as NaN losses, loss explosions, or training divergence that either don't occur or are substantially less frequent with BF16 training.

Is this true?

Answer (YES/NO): YES